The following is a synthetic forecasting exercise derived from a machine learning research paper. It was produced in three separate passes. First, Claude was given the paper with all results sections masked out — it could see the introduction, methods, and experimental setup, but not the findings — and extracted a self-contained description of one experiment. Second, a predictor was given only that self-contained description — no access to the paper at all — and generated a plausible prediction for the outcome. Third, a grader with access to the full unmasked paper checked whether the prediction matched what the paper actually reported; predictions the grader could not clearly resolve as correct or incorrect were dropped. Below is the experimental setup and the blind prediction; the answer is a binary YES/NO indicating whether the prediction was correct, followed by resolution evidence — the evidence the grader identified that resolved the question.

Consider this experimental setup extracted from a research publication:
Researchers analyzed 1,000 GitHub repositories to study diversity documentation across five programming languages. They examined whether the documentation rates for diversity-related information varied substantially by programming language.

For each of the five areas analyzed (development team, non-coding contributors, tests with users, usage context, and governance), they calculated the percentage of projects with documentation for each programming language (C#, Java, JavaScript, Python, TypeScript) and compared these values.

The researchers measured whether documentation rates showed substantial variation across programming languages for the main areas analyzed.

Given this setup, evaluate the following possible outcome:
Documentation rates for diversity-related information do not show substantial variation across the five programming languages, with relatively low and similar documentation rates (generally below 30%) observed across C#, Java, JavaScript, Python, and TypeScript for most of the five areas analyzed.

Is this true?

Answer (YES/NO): YES